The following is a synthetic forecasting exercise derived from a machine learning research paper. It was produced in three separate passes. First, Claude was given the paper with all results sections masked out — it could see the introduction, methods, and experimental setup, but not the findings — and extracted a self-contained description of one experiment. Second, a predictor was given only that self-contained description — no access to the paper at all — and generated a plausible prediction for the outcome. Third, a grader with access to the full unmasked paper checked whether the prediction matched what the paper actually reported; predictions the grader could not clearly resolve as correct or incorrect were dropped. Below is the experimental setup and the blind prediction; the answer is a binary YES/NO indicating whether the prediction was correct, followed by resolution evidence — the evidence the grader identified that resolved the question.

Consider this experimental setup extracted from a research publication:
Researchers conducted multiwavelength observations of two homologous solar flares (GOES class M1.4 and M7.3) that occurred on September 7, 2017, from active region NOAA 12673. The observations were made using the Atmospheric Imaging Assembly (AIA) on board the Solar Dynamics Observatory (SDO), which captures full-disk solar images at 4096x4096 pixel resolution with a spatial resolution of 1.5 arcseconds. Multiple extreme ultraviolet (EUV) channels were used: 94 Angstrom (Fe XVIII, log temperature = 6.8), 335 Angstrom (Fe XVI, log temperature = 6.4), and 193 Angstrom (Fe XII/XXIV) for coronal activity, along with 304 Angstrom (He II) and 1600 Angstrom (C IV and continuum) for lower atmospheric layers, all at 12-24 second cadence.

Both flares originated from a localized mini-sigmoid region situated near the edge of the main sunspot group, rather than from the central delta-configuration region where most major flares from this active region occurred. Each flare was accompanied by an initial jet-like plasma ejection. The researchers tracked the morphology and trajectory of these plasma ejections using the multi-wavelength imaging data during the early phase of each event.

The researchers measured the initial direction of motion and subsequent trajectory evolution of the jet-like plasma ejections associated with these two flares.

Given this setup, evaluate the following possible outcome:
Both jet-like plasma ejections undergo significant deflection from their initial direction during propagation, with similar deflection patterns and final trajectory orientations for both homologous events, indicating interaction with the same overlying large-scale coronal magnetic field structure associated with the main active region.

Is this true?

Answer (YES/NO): NO